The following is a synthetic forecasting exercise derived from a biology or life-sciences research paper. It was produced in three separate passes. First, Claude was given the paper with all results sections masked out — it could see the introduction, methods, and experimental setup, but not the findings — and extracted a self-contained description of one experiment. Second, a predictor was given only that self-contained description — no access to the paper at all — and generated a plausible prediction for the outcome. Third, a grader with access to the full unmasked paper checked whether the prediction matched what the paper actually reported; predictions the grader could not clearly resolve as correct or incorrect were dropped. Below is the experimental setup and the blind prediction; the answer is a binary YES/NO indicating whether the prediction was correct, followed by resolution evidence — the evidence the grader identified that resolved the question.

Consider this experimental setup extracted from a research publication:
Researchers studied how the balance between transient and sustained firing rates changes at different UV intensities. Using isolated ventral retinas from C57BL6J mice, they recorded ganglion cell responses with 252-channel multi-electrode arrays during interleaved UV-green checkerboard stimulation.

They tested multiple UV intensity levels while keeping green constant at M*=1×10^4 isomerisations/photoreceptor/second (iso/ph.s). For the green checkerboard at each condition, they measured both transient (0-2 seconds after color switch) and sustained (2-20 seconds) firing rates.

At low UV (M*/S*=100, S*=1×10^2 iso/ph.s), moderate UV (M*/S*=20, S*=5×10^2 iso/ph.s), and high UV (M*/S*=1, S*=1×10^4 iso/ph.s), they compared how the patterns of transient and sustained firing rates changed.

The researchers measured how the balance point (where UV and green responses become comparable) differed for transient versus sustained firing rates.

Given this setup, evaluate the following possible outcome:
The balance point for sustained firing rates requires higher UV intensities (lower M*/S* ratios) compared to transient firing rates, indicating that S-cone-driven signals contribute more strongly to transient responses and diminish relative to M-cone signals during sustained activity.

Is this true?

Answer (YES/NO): YES